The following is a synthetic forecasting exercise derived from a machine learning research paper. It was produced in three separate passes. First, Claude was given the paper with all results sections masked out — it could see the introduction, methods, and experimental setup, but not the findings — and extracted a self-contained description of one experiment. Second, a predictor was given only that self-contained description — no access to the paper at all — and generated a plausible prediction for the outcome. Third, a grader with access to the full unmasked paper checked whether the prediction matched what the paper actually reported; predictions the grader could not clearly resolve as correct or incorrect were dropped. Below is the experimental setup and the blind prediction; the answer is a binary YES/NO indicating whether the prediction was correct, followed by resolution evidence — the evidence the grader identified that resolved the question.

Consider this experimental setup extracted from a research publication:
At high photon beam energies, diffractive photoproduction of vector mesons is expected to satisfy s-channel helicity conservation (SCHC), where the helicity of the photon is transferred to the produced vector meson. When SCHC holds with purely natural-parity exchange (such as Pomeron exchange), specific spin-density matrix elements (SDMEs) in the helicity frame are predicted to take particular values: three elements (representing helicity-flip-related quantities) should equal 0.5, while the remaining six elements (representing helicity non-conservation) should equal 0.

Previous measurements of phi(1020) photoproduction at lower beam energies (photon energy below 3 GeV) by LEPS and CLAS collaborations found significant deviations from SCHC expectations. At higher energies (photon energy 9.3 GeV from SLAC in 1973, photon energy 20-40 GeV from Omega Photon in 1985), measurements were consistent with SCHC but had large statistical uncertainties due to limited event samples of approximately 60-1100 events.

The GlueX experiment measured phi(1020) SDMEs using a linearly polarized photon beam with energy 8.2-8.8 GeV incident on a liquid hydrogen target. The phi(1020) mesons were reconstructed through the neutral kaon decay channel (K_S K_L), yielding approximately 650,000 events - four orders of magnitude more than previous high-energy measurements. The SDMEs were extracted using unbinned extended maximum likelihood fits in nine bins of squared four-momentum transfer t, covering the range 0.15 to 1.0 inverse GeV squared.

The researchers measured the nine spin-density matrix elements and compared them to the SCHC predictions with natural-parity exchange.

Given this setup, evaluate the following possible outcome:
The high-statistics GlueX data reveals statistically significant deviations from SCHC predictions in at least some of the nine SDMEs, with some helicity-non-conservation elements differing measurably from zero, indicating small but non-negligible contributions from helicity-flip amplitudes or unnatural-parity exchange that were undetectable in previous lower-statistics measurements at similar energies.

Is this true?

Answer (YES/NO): NO